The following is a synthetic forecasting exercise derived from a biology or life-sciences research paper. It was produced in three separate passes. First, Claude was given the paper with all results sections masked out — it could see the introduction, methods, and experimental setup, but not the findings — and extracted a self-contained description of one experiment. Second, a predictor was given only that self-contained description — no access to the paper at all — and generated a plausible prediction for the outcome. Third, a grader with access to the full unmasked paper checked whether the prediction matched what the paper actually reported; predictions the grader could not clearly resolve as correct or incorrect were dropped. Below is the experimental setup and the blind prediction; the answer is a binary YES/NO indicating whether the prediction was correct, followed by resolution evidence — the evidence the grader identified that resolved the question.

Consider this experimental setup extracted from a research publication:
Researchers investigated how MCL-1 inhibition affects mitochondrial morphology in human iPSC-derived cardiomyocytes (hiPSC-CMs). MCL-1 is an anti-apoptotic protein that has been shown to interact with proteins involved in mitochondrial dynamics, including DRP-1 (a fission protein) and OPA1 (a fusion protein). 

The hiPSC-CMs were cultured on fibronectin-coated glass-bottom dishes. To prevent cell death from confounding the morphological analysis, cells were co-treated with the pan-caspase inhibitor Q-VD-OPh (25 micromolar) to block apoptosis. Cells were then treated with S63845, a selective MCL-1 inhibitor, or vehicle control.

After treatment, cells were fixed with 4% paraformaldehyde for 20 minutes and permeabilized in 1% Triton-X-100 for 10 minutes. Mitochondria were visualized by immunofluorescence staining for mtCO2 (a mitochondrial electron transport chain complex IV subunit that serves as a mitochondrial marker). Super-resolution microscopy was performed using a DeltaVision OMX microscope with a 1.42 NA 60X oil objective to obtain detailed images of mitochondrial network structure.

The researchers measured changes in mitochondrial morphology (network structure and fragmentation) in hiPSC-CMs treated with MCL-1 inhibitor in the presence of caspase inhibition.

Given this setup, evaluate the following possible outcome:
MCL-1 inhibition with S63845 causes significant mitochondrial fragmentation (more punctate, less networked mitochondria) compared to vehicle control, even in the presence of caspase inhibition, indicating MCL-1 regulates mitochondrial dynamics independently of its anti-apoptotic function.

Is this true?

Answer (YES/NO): YES